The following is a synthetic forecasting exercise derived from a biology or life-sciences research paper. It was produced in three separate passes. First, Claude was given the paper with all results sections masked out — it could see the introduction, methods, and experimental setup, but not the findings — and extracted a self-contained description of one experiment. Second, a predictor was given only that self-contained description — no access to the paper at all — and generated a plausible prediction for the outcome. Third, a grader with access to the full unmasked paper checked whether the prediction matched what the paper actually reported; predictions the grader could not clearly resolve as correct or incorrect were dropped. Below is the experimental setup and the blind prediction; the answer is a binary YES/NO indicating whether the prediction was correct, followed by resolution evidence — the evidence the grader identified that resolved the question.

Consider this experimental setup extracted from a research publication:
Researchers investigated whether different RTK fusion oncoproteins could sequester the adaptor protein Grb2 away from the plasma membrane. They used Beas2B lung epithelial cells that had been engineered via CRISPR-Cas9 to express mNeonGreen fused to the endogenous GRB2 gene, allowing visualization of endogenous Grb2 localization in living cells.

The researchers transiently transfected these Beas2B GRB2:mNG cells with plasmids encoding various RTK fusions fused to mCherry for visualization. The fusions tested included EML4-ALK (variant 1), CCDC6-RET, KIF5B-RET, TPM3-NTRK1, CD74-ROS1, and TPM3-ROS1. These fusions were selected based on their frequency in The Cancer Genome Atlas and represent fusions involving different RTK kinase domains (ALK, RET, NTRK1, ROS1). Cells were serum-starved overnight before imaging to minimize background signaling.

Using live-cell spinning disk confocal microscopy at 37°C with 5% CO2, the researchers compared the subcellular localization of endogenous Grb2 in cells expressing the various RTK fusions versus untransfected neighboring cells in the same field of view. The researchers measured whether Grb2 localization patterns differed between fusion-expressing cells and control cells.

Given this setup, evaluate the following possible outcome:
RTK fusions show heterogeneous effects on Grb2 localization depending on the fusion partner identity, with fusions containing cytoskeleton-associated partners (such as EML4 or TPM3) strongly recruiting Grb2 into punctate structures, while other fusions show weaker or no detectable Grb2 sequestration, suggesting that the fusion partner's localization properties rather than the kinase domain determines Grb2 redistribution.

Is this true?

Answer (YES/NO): NO